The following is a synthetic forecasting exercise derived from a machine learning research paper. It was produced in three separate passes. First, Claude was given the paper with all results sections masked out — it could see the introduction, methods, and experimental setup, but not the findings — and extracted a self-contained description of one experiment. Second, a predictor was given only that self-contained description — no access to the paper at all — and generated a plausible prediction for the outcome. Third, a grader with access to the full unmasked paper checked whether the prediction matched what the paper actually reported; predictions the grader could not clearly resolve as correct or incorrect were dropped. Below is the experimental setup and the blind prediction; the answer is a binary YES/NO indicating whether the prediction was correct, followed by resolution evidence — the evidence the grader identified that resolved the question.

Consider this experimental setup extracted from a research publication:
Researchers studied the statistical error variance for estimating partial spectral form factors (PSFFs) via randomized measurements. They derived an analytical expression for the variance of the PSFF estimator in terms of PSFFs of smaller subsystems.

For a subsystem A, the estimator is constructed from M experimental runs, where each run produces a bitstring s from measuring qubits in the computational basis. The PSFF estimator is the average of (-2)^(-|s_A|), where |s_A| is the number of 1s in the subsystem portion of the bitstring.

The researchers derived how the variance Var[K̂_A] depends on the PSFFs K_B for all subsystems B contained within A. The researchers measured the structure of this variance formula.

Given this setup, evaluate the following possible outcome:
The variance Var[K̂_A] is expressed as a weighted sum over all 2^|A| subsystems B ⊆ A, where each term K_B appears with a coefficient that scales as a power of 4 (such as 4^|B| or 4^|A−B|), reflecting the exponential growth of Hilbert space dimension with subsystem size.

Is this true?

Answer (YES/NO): NO